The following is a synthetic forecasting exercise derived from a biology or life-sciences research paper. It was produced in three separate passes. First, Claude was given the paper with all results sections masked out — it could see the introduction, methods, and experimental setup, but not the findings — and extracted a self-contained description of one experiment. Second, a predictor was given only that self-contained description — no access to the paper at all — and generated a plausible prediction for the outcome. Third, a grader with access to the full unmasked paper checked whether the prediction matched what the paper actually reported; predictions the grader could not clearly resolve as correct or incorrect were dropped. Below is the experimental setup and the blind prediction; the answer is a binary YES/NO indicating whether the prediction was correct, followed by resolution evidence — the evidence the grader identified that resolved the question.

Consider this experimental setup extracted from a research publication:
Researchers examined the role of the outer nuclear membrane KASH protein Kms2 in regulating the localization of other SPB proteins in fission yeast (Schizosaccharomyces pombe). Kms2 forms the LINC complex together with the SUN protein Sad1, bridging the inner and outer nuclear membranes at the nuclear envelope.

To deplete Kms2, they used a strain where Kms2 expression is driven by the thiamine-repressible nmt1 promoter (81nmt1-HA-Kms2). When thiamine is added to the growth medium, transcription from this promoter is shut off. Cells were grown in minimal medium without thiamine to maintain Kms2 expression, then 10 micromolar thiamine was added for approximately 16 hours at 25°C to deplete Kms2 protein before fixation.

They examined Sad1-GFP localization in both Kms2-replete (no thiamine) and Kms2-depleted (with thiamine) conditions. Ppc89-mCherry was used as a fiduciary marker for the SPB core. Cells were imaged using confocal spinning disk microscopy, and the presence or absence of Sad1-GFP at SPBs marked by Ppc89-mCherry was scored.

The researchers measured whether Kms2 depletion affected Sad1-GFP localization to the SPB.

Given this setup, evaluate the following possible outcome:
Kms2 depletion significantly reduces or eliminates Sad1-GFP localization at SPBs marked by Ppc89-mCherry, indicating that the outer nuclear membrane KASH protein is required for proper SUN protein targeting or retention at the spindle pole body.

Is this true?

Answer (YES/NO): NO